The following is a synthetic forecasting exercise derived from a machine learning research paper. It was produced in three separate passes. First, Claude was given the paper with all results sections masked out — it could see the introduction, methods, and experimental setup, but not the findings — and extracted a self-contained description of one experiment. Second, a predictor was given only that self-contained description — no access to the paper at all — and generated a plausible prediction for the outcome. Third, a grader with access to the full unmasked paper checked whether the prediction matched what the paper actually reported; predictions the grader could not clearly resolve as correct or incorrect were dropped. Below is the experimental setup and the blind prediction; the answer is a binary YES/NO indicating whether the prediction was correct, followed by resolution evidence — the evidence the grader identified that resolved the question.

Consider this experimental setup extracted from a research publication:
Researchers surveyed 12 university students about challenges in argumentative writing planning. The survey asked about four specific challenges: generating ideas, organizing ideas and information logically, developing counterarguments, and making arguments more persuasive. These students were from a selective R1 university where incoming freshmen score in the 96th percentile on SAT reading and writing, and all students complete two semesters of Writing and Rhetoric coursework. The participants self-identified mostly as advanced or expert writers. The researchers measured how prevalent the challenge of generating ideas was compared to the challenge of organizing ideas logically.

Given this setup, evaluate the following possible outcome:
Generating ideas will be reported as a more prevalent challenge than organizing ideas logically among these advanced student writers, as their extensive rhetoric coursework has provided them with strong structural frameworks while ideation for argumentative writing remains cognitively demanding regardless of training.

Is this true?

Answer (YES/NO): NO